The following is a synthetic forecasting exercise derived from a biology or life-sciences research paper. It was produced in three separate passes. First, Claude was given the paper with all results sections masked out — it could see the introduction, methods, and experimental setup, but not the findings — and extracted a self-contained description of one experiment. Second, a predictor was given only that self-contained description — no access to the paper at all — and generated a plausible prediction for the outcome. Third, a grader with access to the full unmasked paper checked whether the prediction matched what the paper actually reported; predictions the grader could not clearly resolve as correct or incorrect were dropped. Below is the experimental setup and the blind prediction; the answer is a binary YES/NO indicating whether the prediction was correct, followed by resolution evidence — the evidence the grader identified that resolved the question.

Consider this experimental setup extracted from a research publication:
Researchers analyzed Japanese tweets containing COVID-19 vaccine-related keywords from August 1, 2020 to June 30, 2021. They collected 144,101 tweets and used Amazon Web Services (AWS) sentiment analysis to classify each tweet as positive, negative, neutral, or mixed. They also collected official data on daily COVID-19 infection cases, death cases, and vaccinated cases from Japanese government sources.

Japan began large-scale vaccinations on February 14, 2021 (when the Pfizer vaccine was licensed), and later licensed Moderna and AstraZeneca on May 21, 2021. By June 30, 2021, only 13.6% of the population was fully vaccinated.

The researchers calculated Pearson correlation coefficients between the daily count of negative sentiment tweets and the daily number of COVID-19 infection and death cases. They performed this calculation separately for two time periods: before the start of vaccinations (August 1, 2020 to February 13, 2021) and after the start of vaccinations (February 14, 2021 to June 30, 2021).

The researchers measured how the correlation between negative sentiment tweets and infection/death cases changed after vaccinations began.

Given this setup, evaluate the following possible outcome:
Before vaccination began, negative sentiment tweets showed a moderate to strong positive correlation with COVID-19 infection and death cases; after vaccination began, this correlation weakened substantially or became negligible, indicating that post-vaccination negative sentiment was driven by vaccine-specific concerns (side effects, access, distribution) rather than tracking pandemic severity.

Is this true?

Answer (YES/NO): YES